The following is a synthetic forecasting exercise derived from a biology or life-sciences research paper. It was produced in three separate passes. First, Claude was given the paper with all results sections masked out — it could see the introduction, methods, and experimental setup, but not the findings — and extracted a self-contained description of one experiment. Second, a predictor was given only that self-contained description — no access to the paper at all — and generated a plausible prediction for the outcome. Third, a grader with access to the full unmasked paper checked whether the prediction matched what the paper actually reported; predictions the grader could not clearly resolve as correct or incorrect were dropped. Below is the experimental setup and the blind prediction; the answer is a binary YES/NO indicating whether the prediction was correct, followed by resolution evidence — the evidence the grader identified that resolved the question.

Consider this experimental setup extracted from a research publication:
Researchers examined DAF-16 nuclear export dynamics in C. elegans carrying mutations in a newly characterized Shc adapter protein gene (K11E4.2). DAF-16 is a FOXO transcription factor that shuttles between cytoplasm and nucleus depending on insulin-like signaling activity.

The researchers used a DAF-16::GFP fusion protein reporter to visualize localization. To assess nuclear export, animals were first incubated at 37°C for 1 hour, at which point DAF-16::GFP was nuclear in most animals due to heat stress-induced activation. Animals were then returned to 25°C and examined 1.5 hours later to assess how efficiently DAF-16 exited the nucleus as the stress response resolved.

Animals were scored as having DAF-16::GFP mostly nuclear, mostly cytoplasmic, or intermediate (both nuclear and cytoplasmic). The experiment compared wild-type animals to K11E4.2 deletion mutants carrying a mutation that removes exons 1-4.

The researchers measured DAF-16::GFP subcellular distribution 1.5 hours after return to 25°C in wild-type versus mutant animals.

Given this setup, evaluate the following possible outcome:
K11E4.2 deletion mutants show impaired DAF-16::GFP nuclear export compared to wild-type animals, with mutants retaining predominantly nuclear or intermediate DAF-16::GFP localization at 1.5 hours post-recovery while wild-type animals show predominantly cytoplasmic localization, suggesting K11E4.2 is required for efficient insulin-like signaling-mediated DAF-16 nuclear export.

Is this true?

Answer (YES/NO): YES